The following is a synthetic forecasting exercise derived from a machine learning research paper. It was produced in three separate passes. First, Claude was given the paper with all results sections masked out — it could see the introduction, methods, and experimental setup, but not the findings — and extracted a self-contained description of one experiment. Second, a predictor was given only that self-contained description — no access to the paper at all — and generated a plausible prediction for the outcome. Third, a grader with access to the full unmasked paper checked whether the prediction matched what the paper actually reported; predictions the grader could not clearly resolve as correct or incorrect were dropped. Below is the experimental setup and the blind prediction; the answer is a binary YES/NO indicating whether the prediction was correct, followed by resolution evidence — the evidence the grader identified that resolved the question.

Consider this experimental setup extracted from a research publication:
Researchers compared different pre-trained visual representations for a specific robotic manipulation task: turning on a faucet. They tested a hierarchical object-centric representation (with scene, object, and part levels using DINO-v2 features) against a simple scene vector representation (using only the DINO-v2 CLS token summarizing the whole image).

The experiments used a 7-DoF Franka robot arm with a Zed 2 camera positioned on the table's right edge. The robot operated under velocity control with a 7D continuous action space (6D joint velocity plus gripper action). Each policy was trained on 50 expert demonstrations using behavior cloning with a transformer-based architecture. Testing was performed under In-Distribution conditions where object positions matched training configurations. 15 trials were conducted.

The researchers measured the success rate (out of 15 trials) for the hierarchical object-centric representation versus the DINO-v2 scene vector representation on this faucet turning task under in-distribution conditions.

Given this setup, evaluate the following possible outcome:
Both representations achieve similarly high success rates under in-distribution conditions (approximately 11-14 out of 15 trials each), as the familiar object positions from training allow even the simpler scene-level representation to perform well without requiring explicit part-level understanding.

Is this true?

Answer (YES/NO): NO